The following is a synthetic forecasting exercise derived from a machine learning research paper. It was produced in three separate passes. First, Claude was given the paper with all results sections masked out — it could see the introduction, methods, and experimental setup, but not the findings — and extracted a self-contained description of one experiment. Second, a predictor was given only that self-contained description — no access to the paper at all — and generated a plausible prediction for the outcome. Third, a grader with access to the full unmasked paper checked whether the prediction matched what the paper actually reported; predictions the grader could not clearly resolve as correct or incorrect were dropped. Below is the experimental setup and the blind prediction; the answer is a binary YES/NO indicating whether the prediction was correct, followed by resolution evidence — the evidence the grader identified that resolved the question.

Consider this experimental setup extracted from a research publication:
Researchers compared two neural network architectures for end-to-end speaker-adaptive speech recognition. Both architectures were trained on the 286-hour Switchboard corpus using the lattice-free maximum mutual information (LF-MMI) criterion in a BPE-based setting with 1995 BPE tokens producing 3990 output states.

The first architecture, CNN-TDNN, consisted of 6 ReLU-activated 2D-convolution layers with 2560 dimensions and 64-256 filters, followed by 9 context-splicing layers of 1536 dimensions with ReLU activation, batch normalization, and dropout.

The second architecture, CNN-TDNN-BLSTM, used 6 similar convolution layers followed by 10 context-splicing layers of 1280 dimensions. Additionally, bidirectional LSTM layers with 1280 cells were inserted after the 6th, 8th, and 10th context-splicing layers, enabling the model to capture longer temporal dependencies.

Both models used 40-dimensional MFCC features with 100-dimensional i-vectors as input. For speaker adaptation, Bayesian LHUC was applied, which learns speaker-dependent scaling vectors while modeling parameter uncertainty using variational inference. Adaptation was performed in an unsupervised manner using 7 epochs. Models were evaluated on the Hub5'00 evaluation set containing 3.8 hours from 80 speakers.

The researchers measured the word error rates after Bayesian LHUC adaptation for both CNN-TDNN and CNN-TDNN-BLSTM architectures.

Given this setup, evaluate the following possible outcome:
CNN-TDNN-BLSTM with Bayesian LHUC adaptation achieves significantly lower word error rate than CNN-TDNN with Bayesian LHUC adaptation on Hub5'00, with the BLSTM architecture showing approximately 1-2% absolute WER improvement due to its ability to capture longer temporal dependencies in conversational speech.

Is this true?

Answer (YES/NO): NO